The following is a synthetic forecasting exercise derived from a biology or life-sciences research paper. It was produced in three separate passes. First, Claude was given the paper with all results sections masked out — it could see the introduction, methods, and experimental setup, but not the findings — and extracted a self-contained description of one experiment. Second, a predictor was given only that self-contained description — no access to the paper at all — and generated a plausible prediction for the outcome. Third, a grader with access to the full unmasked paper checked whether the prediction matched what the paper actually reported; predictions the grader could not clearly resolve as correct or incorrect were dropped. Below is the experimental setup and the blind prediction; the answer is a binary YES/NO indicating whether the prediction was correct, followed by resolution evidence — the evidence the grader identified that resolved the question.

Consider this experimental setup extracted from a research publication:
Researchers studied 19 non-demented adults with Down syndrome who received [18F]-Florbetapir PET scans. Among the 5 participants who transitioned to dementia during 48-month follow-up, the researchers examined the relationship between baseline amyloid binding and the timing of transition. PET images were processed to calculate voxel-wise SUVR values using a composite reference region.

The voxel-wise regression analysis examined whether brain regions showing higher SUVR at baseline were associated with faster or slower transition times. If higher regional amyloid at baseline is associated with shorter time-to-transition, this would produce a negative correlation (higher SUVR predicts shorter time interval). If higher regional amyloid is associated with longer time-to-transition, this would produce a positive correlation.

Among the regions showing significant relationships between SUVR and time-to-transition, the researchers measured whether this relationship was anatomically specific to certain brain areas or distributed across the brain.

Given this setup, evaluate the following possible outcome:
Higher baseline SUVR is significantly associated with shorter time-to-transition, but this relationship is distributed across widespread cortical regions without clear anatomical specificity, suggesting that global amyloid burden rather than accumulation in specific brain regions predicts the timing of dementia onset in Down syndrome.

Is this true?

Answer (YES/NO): NO